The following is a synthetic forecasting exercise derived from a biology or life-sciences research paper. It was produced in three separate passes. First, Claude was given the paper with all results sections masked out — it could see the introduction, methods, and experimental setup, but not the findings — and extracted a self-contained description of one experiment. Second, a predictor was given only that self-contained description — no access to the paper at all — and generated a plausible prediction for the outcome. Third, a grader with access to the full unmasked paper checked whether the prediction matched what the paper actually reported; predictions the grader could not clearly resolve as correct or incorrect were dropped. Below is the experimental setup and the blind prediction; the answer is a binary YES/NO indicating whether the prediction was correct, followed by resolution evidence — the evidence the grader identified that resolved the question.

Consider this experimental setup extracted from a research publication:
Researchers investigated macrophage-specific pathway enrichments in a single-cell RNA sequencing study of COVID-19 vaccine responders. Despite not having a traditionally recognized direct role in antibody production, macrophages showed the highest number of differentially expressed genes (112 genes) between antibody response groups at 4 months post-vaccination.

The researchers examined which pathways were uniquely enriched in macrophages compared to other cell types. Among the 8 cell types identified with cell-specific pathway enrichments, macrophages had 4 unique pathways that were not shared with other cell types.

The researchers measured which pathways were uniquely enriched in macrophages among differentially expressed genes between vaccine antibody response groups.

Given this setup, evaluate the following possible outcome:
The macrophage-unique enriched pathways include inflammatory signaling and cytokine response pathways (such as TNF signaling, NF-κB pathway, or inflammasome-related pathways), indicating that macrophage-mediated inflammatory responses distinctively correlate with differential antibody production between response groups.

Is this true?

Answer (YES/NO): NO